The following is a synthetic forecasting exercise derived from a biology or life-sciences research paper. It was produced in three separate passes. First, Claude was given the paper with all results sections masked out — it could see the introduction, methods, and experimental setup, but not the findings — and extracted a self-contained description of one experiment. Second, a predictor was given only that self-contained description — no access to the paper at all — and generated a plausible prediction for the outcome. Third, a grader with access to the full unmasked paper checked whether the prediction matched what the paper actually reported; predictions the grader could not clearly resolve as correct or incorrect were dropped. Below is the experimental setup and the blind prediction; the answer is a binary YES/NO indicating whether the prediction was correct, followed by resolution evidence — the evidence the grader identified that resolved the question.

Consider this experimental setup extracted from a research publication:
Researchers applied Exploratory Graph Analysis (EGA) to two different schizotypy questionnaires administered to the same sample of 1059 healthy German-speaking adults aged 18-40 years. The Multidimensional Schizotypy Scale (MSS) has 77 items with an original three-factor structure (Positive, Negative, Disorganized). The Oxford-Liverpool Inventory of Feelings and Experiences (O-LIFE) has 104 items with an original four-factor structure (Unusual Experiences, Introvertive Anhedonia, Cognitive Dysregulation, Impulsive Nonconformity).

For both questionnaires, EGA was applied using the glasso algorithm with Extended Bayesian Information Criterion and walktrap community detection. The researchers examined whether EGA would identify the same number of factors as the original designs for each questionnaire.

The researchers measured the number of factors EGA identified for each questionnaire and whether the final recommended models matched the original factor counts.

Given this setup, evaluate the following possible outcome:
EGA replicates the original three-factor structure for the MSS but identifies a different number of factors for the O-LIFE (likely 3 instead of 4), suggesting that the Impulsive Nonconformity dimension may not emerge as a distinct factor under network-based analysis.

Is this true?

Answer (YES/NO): NO